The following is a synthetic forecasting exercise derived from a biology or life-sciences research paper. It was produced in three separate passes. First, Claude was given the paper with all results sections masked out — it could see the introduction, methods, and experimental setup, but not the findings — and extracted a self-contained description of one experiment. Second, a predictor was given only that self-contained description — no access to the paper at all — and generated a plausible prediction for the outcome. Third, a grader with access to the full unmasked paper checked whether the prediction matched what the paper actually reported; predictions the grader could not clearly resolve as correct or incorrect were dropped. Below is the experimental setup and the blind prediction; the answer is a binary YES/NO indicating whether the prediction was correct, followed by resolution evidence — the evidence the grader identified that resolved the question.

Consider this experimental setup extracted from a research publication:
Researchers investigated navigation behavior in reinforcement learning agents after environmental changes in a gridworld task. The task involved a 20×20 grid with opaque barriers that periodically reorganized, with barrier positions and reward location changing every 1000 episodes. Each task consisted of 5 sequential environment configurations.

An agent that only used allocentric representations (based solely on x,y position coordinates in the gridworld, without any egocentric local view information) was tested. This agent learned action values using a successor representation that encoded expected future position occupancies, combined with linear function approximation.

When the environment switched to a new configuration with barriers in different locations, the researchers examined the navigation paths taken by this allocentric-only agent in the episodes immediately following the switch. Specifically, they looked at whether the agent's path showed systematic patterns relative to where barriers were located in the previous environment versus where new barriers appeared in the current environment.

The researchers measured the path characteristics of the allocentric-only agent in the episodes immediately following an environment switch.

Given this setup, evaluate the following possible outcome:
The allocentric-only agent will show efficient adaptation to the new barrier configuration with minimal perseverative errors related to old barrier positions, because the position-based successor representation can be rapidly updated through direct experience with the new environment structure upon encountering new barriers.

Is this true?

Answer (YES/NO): NO